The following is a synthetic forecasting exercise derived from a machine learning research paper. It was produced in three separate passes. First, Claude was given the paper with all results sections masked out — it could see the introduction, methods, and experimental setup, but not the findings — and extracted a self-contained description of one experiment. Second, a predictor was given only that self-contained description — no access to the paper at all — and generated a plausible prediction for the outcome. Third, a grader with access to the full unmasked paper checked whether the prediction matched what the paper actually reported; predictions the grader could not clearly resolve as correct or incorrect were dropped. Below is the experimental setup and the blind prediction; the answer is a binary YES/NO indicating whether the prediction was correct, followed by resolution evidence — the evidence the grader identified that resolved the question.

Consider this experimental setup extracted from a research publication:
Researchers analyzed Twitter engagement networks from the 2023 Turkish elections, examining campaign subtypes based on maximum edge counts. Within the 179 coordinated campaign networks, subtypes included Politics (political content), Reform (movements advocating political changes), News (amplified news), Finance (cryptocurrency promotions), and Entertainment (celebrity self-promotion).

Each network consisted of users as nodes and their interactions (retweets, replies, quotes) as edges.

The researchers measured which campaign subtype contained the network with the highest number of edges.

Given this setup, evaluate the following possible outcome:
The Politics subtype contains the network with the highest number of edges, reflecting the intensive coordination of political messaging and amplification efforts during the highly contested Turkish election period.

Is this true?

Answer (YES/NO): NO